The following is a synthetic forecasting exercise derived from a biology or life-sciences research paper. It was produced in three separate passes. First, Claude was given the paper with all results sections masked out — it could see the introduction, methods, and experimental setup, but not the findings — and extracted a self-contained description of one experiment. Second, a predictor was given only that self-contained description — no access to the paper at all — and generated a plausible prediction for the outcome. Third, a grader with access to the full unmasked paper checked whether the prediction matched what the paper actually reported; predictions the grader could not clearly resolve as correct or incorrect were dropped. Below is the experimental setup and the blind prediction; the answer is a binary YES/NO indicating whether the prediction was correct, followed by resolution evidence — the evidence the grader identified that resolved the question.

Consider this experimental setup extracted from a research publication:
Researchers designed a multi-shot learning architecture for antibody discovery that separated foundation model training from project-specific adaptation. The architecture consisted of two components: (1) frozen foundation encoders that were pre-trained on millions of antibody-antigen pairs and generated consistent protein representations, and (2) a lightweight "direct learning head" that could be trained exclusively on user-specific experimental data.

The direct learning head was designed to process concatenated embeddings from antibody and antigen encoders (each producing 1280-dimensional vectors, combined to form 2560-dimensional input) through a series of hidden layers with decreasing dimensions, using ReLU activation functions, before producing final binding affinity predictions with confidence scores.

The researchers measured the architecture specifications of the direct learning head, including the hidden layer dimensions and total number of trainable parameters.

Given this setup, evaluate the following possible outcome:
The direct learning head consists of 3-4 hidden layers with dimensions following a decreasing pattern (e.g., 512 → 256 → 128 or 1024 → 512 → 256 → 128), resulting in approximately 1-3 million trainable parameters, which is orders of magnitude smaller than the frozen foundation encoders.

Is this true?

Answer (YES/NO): YES